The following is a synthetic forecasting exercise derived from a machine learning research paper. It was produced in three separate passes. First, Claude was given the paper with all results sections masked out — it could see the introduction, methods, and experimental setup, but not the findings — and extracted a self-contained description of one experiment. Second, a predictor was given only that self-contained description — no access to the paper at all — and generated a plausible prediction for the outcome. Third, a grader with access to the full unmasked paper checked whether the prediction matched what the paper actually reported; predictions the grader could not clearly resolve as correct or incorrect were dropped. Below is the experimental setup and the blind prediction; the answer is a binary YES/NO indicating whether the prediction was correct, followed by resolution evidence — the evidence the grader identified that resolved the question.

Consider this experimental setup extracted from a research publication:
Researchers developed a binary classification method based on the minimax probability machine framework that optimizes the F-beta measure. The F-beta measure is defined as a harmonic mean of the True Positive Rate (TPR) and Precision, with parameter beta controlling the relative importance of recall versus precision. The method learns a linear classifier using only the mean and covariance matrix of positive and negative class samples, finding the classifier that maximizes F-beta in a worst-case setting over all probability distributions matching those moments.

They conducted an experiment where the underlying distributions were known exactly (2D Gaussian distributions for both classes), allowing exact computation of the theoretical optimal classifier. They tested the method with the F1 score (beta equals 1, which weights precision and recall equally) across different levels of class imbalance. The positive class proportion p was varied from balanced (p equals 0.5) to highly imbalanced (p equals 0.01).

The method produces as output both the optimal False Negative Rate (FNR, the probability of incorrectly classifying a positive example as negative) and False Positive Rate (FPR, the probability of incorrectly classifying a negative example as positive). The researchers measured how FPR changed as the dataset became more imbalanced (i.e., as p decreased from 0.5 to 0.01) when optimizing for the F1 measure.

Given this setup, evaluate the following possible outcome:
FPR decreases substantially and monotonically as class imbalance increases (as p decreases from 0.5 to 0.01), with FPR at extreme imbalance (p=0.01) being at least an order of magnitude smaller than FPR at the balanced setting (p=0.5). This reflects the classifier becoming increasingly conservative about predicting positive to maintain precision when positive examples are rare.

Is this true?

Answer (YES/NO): NO